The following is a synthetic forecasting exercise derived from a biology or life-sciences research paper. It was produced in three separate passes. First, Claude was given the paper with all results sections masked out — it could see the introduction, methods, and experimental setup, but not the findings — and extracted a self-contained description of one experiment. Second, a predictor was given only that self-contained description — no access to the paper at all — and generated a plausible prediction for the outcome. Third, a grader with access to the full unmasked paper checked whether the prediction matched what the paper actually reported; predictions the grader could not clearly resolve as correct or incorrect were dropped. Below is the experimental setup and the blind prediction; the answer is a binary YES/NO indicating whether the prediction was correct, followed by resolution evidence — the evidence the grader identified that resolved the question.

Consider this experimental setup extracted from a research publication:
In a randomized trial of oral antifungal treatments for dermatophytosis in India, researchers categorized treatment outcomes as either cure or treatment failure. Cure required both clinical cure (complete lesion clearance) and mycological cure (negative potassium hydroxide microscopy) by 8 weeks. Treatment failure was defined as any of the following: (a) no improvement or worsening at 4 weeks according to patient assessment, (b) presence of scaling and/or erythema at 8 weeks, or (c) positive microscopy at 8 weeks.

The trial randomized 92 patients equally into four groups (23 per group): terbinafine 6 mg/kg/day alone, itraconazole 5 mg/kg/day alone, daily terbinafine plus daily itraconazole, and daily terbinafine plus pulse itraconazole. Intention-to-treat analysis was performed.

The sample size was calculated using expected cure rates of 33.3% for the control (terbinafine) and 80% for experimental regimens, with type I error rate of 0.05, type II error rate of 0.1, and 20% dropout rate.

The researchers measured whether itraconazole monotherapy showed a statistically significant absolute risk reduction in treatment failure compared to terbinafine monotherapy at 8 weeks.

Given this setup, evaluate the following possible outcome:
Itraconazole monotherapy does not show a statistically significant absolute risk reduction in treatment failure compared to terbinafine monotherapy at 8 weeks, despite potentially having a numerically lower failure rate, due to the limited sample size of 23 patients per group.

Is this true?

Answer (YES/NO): NO